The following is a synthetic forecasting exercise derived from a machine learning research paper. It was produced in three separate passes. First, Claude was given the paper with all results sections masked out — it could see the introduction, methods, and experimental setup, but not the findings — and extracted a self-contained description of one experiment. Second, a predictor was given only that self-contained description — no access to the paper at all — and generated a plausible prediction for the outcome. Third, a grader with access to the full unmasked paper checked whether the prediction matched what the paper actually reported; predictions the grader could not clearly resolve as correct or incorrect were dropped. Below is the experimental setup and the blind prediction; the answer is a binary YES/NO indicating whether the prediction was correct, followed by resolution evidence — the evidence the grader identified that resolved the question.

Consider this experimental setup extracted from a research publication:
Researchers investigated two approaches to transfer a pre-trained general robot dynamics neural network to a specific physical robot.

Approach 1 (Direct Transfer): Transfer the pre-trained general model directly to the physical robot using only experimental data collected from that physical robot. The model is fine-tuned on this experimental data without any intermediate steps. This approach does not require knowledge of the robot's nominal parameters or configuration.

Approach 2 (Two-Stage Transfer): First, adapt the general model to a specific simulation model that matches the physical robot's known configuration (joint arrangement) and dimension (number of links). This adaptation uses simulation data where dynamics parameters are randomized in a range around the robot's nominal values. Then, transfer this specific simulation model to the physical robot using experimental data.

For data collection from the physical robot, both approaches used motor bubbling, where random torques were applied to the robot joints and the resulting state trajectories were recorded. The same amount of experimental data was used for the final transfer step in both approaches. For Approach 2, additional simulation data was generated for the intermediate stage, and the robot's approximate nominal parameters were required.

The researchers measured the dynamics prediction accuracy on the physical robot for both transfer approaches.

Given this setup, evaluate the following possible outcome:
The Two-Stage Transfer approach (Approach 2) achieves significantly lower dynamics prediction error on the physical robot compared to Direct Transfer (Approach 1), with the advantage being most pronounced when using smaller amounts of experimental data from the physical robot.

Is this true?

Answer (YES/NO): NO